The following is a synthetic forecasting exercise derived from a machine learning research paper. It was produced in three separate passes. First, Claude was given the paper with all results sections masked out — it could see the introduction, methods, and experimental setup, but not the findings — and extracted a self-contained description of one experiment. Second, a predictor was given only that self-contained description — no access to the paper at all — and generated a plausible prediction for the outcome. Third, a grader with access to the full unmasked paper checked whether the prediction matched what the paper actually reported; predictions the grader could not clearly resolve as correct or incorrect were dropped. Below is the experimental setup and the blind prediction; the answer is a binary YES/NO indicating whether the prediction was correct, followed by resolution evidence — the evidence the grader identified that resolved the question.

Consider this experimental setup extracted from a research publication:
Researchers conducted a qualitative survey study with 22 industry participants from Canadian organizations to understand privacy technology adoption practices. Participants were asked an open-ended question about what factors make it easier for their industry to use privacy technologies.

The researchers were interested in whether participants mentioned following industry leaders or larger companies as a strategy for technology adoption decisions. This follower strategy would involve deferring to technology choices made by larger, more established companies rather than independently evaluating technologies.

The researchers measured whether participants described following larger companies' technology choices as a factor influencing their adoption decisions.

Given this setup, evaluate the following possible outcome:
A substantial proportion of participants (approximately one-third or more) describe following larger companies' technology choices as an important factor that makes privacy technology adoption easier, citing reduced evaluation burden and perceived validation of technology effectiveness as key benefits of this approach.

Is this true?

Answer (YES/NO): NO